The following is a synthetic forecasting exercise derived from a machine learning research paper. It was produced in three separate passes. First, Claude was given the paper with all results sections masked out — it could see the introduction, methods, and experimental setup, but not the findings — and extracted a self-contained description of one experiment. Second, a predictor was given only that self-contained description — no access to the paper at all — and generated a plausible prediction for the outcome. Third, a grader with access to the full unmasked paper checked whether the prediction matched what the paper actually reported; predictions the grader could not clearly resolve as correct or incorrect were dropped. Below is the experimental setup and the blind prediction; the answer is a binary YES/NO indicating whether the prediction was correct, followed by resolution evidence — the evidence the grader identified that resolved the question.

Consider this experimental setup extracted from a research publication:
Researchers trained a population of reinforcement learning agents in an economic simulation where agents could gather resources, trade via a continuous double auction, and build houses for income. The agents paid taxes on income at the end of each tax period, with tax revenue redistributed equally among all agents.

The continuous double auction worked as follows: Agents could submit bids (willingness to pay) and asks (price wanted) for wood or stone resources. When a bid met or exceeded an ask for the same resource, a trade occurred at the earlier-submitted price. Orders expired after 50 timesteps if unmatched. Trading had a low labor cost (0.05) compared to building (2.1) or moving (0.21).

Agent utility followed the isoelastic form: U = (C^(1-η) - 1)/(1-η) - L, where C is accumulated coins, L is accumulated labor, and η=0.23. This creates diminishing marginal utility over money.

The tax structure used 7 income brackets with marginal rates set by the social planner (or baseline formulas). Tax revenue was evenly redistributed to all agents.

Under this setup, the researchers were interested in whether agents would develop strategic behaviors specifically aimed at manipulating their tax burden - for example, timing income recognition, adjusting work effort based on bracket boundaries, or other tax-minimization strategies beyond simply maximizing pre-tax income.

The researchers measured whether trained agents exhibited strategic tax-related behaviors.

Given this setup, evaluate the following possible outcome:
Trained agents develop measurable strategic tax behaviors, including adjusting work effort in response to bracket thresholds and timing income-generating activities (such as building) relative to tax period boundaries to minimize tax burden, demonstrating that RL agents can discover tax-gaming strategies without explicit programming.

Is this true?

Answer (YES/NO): YES